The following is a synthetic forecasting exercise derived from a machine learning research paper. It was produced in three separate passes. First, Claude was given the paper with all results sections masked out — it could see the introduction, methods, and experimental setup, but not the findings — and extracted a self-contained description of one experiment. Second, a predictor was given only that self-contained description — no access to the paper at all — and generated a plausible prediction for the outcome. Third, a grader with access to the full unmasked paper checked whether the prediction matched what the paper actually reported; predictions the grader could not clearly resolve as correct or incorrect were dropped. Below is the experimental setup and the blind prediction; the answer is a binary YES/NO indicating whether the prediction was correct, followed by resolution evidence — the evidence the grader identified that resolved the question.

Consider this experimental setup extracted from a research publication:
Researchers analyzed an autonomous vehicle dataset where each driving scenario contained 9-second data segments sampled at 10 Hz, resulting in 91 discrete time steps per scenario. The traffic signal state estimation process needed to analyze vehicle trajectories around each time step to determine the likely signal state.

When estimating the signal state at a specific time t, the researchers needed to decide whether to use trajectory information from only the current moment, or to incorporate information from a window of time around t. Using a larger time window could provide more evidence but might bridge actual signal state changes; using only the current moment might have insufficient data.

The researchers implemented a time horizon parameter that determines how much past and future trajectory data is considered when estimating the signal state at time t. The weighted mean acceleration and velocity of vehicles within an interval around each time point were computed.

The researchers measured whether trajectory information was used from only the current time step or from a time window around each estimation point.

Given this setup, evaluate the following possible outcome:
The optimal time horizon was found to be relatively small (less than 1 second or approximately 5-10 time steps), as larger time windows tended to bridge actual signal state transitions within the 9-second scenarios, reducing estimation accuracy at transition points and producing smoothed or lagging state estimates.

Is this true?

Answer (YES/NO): NO